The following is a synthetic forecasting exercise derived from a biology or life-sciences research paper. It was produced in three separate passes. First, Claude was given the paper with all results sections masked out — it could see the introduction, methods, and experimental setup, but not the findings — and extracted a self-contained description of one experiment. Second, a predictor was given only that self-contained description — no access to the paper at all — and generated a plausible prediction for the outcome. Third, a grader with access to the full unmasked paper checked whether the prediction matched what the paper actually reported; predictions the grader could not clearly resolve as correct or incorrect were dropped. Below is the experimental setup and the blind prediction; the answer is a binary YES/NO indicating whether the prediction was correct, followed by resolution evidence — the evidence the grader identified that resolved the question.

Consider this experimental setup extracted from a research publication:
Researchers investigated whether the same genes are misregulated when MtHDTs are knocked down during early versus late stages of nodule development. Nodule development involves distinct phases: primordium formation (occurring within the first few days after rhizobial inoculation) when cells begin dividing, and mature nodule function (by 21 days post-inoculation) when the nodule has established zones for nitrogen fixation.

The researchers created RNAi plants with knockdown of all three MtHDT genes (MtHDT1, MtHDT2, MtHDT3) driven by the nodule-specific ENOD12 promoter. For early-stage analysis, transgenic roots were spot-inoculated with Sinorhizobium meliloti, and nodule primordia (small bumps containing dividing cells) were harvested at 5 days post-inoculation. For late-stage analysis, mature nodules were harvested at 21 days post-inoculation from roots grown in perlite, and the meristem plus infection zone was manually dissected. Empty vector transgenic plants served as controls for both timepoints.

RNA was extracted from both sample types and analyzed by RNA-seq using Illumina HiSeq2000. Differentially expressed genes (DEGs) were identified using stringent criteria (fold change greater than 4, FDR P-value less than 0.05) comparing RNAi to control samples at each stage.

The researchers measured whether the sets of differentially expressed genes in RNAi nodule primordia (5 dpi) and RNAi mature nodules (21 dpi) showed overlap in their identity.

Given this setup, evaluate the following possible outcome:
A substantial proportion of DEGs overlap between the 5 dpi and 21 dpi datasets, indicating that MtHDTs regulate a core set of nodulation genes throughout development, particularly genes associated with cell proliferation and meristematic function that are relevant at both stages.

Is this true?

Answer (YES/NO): NO